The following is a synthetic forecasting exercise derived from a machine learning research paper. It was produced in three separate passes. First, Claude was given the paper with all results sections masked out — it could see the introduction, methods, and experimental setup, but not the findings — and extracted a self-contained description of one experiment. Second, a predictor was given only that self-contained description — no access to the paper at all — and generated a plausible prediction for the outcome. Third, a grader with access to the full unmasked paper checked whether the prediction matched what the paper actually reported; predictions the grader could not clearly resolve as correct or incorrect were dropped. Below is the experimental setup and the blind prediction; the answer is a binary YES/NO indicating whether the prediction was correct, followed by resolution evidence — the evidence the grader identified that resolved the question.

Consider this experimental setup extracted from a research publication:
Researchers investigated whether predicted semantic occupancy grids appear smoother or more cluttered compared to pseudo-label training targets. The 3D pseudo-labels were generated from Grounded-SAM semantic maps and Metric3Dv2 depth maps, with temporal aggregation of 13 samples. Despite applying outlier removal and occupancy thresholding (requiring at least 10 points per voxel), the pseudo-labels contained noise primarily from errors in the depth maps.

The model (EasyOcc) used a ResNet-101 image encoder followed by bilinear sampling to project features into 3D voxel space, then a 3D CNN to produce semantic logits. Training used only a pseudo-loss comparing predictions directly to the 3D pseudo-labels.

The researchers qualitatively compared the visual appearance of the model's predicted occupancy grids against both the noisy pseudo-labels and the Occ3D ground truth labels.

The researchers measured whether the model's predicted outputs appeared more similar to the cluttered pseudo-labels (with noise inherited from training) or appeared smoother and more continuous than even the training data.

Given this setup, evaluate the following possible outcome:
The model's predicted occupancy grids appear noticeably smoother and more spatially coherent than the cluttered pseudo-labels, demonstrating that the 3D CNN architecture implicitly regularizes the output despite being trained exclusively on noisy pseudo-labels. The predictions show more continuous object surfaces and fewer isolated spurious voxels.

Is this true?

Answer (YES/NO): YES